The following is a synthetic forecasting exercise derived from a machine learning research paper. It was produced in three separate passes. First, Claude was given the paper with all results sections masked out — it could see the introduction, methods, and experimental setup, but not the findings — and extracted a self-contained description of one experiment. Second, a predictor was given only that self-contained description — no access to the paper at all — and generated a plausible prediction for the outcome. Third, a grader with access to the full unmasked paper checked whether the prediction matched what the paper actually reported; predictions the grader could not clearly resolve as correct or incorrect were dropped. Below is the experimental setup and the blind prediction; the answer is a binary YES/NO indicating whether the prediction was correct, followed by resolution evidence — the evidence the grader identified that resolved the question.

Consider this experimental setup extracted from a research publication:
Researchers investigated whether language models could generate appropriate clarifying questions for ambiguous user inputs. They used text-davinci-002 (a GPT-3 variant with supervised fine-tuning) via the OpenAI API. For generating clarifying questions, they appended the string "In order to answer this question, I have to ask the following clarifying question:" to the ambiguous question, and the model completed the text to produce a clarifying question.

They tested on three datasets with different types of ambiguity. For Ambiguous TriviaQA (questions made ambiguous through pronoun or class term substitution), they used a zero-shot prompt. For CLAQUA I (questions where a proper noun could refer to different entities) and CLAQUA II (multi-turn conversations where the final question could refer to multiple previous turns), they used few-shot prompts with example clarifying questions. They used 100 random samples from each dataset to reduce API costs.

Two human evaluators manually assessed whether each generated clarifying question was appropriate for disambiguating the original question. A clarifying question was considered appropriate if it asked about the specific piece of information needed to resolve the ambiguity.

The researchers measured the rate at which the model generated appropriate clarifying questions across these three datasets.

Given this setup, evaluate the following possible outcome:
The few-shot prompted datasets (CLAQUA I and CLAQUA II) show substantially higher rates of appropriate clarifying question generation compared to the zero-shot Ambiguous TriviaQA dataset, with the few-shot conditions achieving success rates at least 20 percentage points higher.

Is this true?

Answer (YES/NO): NO